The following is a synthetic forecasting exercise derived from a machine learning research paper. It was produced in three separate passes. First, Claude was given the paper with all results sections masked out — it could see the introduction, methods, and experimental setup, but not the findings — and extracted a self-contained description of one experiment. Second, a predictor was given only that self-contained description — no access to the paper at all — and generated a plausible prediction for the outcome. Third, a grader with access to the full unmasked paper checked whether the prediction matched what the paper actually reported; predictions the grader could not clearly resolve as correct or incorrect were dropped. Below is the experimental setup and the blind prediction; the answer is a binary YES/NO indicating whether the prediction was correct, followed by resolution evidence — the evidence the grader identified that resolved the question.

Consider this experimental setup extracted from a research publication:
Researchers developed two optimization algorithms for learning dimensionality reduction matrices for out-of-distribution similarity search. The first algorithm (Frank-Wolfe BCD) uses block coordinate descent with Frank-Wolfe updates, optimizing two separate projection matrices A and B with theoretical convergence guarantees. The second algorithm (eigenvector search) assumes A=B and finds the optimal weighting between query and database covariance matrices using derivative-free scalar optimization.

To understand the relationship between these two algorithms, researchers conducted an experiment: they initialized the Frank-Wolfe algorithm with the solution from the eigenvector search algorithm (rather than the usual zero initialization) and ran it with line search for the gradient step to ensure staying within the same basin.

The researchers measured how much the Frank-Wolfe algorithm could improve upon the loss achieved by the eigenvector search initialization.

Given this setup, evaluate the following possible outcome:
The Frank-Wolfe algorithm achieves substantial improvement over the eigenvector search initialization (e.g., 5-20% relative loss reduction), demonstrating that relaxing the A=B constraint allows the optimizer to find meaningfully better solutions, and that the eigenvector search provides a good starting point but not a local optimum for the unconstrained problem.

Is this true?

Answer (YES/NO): NO